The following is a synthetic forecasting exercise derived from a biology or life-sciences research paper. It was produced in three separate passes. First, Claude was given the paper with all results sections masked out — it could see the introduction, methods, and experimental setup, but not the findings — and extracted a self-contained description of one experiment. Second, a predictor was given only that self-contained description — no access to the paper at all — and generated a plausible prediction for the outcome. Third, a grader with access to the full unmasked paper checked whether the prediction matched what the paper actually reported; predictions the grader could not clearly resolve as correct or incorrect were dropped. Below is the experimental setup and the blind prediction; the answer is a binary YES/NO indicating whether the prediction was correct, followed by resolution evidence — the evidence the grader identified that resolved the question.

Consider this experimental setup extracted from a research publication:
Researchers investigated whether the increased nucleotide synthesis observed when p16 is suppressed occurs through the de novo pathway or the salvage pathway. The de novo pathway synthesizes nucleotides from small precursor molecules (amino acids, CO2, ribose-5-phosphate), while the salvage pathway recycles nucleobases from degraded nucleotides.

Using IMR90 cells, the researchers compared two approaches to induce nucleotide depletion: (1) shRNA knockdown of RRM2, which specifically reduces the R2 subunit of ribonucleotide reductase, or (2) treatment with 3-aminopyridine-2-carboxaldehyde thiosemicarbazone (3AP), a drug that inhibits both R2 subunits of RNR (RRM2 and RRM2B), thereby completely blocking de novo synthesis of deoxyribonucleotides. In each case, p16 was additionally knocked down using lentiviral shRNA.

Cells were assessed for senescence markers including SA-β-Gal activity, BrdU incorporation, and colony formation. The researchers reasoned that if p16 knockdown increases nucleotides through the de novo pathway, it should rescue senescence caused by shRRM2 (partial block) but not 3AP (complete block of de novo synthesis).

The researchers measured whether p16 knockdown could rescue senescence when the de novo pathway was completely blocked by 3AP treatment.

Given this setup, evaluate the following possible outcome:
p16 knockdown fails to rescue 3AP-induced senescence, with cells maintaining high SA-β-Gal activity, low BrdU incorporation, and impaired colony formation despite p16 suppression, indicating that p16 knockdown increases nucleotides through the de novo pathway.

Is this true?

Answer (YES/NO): YES